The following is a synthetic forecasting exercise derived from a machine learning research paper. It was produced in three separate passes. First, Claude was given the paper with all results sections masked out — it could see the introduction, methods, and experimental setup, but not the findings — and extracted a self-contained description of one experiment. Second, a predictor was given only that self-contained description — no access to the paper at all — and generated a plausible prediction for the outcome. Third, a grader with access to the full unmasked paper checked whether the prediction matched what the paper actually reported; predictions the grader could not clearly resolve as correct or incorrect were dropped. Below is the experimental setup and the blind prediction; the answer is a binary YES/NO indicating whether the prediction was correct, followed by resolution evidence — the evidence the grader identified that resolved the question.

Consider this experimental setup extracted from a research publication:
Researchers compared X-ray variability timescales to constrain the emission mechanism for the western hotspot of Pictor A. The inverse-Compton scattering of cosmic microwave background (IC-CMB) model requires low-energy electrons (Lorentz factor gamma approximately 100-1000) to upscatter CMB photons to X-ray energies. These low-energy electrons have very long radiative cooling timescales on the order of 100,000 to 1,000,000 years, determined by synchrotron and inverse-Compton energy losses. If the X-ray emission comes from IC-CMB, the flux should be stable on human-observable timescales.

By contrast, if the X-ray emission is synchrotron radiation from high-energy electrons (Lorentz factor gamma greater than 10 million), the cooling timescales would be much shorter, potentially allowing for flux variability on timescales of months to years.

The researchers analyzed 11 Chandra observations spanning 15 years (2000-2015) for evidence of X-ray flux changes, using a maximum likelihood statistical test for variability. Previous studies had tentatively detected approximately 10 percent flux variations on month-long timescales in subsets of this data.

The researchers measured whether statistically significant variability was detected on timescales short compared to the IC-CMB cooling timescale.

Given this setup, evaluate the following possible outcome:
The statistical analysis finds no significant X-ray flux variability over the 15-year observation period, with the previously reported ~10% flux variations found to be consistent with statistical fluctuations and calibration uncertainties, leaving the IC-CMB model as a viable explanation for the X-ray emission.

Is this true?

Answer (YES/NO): NO